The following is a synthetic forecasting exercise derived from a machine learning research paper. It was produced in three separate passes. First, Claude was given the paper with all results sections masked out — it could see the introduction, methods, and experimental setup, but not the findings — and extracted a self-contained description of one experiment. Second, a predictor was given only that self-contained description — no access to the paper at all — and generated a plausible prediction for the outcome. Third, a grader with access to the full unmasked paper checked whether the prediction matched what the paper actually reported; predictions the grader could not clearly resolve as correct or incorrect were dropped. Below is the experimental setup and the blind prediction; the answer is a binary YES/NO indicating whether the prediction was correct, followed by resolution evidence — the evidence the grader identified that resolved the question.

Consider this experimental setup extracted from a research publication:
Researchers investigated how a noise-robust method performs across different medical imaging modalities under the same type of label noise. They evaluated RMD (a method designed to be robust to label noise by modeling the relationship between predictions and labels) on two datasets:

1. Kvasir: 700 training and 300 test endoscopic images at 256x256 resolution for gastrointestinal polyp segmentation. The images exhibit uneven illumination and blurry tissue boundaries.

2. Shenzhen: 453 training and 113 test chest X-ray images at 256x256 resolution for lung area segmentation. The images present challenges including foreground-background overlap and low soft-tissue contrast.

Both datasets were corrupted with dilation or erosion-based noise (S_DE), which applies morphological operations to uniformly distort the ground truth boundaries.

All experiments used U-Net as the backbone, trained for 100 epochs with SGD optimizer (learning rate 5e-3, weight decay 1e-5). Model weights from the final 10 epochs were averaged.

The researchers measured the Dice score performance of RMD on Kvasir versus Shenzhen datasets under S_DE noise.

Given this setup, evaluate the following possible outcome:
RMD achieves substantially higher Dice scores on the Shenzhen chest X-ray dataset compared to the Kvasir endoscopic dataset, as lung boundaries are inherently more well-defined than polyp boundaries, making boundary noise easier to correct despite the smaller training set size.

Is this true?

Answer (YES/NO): YES